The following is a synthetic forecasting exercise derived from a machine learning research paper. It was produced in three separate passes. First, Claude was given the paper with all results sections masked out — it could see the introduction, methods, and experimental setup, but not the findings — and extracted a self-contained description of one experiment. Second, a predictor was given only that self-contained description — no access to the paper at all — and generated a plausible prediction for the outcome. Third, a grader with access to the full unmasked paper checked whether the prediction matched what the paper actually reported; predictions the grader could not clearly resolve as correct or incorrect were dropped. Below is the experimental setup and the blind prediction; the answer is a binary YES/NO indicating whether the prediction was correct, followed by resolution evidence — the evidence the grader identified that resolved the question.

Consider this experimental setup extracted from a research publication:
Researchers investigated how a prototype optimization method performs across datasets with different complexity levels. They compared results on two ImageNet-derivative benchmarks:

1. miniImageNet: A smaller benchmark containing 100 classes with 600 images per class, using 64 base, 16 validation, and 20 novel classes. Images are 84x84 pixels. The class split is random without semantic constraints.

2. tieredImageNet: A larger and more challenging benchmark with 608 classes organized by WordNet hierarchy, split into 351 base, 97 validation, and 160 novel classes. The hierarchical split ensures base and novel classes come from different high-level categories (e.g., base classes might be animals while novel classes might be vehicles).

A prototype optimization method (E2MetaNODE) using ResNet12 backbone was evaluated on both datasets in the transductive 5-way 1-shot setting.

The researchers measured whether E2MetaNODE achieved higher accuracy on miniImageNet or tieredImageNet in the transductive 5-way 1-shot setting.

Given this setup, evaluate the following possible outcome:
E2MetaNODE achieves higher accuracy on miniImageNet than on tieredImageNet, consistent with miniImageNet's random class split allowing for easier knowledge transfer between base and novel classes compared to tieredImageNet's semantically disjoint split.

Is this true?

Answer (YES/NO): NO